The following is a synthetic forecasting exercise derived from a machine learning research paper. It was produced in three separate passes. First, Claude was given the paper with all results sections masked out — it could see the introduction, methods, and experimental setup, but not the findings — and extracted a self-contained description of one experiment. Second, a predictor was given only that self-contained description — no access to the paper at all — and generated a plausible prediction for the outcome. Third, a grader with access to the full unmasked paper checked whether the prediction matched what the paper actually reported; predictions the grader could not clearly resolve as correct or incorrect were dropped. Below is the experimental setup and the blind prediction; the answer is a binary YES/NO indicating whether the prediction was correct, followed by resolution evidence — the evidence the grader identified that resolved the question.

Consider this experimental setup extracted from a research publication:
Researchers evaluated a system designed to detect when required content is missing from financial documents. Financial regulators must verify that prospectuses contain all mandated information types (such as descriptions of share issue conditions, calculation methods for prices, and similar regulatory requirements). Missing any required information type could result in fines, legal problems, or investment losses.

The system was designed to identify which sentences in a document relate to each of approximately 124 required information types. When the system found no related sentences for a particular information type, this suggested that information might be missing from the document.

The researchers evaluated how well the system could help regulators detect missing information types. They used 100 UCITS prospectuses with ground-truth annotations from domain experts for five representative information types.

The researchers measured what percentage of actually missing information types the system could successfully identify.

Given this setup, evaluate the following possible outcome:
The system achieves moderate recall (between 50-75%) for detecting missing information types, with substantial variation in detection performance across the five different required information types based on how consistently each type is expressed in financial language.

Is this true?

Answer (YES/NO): NO